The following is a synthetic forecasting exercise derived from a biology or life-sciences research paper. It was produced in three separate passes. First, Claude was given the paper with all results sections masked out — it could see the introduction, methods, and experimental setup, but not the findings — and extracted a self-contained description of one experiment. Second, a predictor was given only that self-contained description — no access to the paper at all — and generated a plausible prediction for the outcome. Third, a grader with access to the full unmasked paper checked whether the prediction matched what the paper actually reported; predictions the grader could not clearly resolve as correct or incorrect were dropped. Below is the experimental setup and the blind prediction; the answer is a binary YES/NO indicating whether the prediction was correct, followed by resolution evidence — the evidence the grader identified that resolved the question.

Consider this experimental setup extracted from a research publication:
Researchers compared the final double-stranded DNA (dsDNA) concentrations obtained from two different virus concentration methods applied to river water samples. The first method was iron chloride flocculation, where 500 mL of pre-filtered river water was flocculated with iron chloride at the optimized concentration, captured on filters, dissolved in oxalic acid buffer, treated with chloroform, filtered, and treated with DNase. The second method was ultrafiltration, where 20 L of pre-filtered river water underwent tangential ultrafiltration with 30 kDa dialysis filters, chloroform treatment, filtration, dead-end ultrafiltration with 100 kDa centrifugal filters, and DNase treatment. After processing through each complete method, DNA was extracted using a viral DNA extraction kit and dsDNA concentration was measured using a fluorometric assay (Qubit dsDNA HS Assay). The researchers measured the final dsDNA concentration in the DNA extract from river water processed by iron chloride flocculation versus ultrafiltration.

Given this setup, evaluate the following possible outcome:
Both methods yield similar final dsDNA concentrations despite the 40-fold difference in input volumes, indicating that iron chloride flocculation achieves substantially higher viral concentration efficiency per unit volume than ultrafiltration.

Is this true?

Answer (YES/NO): NO